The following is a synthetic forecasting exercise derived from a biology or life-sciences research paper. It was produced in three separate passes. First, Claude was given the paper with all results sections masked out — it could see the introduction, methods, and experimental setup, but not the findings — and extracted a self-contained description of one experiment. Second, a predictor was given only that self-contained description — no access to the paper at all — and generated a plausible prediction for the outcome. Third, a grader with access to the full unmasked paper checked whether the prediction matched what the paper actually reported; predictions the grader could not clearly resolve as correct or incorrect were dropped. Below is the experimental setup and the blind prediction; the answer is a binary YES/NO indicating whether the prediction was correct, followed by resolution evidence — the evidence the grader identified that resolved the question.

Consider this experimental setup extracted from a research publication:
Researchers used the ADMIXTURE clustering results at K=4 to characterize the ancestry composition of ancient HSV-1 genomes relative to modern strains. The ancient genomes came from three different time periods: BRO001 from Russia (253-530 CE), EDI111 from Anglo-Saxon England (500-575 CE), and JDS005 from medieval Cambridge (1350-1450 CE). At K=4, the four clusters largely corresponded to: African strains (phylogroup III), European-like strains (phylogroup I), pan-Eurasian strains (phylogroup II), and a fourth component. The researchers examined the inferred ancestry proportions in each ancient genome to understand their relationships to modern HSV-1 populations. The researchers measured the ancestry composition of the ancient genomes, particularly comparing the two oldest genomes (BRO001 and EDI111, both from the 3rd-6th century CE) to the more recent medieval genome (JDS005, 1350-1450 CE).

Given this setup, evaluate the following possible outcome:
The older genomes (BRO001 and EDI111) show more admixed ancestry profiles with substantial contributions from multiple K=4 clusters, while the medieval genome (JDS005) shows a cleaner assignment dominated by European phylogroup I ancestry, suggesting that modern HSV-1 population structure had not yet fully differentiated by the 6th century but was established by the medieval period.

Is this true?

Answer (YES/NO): NO